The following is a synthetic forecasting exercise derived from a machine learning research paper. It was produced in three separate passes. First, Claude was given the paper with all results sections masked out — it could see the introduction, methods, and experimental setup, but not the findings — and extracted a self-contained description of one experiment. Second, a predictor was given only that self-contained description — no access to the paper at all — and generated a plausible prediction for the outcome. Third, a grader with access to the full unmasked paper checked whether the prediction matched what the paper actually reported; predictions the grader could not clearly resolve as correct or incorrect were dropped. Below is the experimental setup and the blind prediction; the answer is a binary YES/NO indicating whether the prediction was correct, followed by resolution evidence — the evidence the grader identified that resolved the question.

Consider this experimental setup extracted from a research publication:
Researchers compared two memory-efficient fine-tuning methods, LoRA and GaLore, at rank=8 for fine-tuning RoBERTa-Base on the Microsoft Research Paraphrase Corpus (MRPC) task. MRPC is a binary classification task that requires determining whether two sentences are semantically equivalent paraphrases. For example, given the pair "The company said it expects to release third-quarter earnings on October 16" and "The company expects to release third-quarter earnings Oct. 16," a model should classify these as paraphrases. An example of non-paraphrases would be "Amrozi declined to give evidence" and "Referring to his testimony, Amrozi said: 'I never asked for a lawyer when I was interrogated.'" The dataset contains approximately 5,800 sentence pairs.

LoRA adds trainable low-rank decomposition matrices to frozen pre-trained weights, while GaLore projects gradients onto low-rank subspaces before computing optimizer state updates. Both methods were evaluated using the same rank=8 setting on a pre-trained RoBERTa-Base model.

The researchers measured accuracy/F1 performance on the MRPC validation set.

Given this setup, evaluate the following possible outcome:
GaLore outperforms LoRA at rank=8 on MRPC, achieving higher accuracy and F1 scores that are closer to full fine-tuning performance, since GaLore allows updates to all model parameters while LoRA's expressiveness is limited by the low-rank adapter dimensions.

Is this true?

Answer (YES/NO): NO